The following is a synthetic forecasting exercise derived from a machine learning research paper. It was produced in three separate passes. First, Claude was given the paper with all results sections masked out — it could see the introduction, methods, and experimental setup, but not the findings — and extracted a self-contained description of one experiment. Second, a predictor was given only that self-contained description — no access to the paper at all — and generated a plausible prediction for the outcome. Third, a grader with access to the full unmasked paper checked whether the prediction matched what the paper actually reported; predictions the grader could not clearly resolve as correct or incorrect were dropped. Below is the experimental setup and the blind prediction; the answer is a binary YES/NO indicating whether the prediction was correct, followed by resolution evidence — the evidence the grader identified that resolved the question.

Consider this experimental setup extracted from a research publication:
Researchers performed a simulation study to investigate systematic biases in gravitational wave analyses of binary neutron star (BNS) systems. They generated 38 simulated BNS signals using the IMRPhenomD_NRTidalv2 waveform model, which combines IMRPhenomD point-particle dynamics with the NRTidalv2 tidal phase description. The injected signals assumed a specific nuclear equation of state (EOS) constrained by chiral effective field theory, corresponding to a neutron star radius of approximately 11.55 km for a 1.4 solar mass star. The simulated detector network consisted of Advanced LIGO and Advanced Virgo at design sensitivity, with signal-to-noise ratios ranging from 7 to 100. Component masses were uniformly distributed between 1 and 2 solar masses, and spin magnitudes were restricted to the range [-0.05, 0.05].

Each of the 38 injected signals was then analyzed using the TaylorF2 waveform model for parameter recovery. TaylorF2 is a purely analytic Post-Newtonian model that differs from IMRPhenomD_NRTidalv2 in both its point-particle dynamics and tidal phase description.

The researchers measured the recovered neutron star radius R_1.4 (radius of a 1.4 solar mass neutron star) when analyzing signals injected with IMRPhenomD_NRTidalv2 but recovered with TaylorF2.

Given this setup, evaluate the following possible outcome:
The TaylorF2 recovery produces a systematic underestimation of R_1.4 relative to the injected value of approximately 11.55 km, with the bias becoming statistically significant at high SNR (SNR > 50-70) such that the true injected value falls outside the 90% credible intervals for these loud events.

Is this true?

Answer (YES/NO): NO